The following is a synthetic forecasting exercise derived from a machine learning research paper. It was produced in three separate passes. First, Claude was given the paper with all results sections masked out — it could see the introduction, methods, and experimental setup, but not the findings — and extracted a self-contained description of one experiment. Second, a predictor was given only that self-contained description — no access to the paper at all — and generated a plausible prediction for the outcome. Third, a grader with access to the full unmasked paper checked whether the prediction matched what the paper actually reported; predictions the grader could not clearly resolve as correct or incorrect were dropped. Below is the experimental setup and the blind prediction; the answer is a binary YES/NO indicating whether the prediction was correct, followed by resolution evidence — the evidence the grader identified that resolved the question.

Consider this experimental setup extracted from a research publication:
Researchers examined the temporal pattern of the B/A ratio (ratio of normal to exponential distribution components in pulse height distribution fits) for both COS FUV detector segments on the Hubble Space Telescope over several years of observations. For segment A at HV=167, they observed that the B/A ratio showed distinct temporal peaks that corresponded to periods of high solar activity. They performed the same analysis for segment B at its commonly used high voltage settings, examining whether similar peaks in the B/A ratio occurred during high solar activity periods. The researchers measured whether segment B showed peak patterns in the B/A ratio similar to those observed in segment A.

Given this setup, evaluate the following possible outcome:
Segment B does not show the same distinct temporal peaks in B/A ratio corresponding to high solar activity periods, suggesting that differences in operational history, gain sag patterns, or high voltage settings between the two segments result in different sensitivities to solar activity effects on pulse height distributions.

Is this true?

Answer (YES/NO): YES